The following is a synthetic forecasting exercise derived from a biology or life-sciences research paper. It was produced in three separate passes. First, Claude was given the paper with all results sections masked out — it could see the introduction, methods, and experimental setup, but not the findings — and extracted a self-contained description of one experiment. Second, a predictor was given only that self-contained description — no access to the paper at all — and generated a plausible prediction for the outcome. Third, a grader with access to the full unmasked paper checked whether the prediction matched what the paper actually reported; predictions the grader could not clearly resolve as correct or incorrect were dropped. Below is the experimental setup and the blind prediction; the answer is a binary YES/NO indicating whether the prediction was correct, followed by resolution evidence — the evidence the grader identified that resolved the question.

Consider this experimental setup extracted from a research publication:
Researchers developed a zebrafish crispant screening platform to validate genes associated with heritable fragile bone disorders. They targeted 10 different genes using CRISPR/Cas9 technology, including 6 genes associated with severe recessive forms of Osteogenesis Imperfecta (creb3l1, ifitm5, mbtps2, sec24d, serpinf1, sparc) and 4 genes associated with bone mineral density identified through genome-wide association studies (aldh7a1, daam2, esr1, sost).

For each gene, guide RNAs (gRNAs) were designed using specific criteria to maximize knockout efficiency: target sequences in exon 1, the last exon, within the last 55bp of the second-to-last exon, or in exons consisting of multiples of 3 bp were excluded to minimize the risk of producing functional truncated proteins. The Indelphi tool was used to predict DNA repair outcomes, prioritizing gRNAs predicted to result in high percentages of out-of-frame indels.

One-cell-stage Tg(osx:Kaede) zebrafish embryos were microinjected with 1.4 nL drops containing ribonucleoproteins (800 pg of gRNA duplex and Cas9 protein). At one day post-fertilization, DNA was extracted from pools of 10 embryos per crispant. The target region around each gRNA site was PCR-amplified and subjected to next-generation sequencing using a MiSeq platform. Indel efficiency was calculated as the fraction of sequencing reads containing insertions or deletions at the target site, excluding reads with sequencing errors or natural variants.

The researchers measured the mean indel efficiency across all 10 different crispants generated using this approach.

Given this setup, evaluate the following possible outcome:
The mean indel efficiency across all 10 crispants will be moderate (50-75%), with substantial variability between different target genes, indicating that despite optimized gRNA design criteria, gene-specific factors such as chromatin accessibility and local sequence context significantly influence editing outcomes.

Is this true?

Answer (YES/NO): NO